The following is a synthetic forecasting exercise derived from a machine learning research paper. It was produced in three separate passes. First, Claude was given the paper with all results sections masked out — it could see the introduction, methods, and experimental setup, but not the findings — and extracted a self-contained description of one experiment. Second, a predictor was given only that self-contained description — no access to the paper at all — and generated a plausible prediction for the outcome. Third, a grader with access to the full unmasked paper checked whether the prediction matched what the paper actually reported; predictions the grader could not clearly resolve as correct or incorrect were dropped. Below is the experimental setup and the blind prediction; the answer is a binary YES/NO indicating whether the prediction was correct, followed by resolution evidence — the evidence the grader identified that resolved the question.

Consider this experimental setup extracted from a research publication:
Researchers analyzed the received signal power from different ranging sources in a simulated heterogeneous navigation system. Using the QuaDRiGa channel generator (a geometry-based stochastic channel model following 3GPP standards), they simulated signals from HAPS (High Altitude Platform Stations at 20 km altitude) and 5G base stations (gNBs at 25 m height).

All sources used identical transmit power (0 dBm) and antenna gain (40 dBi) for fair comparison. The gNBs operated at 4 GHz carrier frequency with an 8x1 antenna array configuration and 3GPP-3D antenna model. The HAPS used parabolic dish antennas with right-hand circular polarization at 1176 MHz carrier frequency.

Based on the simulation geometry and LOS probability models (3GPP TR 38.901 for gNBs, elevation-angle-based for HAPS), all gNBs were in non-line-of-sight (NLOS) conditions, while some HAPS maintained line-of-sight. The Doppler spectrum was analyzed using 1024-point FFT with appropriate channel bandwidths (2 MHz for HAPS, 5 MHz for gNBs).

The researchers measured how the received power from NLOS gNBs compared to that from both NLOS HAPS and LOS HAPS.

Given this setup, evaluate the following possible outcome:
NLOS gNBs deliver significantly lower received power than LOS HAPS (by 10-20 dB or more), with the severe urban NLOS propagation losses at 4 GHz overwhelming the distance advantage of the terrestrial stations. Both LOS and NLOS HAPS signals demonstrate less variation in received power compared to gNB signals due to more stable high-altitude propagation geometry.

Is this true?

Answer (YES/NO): NO